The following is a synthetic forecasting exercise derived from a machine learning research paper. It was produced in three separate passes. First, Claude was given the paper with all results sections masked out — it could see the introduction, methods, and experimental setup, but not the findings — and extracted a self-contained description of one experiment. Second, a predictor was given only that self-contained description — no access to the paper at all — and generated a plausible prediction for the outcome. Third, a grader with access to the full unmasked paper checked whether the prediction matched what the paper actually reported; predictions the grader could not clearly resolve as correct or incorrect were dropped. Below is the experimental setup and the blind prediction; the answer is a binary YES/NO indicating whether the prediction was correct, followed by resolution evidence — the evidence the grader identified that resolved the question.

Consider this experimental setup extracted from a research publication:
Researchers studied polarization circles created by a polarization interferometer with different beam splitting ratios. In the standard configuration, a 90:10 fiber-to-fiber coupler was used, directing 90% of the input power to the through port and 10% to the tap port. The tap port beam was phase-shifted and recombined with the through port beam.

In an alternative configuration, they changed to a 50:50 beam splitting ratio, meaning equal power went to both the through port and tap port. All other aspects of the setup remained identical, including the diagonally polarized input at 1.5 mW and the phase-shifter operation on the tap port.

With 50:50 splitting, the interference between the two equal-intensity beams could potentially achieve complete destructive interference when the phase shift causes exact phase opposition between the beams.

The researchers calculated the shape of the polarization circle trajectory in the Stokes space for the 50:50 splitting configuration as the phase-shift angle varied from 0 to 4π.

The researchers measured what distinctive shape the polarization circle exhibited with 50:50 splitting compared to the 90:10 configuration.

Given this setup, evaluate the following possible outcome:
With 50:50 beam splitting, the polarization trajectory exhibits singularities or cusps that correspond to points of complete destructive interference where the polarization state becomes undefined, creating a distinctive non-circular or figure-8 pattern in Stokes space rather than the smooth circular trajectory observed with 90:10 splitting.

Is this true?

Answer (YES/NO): YES